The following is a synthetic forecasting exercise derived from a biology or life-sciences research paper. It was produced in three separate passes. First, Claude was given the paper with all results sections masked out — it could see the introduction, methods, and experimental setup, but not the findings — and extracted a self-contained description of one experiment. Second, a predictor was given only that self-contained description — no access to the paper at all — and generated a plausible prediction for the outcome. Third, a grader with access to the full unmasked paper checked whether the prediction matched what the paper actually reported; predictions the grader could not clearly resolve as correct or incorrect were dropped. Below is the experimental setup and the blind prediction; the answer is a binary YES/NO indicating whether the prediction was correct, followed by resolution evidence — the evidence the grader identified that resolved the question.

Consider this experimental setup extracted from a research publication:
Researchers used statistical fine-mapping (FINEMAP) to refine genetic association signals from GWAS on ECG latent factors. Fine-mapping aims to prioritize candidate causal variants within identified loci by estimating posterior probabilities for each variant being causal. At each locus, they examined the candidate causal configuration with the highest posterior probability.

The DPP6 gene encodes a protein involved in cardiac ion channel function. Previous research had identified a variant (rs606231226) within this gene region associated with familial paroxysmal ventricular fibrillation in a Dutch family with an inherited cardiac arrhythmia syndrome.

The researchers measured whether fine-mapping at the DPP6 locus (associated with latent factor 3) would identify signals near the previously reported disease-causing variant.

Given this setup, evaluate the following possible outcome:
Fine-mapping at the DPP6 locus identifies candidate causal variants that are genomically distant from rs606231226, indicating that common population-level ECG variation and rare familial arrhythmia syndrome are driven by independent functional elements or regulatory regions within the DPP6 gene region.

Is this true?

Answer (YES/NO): NO